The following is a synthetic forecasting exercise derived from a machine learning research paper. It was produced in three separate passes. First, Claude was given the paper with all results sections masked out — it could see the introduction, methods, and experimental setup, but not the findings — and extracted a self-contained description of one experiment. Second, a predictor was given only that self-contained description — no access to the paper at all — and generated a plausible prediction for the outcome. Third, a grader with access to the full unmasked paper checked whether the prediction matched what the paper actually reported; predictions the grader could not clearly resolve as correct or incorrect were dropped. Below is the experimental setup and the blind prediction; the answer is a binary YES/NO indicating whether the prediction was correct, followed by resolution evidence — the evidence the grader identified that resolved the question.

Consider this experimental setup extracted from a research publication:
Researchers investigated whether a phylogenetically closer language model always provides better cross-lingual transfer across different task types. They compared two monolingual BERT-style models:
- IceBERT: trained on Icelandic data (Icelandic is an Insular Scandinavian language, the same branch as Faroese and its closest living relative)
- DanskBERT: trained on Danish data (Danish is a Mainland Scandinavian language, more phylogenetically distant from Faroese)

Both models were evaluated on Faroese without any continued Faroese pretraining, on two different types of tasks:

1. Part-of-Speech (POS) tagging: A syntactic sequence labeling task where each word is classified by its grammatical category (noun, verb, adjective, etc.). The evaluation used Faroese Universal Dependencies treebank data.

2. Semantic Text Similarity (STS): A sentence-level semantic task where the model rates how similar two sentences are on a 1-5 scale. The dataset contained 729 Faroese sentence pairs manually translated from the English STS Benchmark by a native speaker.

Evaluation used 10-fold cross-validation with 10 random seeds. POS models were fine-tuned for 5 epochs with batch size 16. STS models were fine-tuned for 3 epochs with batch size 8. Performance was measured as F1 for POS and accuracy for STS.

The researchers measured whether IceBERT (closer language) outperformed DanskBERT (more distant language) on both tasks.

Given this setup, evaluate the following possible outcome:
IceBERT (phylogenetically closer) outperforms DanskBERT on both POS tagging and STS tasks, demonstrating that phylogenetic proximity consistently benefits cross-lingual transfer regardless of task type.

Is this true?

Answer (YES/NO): NO